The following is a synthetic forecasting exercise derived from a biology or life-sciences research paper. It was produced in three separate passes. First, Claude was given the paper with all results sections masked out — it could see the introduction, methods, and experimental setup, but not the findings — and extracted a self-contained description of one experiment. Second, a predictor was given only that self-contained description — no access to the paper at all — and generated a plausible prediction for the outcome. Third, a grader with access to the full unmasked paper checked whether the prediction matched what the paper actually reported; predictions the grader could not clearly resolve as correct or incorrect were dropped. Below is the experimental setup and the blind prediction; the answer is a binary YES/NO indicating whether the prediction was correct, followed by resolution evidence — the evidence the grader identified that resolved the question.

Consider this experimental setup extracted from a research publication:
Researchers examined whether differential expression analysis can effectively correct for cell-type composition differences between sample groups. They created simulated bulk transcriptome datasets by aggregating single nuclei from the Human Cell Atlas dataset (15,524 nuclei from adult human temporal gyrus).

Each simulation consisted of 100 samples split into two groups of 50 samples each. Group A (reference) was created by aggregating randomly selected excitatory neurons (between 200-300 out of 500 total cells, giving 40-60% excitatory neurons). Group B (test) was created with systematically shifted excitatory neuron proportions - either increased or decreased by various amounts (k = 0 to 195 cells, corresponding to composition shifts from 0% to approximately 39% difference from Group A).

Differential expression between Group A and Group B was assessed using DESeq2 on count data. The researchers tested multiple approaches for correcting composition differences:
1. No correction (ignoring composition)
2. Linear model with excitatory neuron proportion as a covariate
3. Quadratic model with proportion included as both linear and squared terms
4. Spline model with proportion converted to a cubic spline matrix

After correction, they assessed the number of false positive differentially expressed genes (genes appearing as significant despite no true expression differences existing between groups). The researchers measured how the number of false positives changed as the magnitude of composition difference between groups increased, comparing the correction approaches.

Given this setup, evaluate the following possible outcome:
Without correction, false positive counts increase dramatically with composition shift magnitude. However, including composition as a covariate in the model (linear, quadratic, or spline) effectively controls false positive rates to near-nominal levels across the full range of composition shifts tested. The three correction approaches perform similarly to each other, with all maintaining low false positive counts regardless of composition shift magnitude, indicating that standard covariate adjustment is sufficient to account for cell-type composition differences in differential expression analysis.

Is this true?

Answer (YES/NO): NO